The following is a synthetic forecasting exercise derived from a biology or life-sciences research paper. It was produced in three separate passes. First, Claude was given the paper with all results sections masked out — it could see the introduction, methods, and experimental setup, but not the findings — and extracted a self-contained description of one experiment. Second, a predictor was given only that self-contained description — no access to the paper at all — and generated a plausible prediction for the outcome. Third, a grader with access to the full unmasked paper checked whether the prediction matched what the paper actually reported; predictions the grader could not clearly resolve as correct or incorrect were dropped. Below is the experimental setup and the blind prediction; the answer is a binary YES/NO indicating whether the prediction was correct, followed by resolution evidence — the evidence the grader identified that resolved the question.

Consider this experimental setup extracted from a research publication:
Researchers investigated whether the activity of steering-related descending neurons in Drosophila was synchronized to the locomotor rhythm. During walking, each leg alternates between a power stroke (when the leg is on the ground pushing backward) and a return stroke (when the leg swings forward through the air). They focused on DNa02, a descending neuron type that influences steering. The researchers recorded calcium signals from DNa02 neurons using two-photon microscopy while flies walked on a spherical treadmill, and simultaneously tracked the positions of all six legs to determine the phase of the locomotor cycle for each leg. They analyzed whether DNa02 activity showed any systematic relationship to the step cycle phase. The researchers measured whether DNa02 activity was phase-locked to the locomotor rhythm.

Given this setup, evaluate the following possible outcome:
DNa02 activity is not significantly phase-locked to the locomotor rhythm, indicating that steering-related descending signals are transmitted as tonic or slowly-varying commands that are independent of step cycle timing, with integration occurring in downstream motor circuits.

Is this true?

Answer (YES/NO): NO